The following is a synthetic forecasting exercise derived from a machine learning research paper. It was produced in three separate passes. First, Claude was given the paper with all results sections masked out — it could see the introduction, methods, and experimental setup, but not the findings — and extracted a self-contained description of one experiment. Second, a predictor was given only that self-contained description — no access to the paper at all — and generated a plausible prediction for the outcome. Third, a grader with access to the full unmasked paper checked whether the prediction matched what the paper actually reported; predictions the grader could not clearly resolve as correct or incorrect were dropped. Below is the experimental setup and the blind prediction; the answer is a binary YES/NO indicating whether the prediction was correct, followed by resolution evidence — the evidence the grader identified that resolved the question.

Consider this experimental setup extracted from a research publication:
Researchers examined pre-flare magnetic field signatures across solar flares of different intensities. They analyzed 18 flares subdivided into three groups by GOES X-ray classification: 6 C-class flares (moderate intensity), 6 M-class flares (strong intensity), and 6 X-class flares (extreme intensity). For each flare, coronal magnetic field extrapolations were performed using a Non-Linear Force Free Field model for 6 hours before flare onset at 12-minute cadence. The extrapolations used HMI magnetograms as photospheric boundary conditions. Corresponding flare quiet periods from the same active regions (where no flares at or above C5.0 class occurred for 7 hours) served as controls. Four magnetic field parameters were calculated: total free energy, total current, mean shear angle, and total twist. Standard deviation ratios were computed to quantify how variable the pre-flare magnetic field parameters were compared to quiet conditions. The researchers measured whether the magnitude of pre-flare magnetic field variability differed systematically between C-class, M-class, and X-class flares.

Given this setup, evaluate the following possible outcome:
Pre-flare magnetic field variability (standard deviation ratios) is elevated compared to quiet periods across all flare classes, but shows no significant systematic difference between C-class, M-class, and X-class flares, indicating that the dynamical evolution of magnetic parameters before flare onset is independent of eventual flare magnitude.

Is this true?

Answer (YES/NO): NO